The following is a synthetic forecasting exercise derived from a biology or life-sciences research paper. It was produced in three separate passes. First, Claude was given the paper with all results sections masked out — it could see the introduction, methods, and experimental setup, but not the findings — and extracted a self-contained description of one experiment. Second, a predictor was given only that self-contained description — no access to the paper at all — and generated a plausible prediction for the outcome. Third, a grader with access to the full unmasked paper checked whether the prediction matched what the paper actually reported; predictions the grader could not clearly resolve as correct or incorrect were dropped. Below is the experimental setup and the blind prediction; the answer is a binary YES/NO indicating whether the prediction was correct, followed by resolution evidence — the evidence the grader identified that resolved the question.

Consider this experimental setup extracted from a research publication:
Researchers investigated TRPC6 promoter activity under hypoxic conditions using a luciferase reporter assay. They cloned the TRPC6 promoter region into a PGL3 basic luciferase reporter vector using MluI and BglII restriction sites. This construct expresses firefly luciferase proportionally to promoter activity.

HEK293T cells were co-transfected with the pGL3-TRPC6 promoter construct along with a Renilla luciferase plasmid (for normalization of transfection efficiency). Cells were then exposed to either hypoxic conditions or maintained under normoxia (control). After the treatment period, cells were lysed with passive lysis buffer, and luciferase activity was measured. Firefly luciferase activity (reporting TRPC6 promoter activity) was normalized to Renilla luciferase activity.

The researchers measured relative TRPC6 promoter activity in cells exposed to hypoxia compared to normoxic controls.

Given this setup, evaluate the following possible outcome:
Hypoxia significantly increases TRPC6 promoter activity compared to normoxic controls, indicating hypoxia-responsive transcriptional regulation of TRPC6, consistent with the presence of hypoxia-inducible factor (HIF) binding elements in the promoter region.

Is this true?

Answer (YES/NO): NO